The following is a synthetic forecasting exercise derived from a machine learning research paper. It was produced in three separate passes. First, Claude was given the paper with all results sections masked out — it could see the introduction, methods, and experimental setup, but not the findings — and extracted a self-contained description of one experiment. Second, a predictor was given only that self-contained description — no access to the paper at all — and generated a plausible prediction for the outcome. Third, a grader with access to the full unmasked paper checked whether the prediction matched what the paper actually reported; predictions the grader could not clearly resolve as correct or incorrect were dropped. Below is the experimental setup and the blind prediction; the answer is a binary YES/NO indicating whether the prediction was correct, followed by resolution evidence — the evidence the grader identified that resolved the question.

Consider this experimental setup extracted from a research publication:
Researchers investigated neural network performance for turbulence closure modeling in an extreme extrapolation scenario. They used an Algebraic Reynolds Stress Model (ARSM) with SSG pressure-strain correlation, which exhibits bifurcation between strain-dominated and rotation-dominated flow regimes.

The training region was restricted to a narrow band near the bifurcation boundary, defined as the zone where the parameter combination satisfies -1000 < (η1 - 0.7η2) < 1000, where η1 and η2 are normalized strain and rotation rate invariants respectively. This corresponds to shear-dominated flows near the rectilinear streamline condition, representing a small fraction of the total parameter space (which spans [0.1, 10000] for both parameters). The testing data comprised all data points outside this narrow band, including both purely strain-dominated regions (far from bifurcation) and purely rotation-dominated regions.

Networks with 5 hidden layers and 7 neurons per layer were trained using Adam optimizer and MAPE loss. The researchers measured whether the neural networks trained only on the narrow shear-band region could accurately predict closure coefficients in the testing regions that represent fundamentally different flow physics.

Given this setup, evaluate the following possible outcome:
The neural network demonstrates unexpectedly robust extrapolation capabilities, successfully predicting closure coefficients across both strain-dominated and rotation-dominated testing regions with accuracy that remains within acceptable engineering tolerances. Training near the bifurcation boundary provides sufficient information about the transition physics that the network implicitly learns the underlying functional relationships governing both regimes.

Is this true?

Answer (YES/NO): NO